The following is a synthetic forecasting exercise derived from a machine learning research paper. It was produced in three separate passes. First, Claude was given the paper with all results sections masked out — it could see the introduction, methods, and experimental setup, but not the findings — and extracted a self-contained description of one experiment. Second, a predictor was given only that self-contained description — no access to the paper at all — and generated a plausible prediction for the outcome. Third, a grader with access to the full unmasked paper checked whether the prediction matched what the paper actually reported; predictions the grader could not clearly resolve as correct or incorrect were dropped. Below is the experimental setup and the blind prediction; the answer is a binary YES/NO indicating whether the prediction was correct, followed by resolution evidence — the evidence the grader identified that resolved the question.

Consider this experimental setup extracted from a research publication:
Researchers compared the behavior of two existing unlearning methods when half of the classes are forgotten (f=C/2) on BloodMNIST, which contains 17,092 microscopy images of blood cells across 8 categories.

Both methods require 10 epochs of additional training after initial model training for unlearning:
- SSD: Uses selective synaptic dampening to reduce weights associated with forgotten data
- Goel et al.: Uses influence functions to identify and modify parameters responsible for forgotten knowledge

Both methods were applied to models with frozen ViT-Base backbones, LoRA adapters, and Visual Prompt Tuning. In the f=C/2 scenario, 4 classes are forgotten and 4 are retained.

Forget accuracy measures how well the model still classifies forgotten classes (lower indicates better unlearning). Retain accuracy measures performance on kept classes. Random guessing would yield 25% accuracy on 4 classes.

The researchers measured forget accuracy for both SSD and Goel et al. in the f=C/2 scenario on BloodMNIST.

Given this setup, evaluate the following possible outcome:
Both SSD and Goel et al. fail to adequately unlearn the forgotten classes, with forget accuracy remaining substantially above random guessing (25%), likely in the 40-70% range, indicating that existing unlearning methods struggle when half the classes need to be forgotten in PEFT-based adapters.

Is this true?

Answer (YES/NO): NO